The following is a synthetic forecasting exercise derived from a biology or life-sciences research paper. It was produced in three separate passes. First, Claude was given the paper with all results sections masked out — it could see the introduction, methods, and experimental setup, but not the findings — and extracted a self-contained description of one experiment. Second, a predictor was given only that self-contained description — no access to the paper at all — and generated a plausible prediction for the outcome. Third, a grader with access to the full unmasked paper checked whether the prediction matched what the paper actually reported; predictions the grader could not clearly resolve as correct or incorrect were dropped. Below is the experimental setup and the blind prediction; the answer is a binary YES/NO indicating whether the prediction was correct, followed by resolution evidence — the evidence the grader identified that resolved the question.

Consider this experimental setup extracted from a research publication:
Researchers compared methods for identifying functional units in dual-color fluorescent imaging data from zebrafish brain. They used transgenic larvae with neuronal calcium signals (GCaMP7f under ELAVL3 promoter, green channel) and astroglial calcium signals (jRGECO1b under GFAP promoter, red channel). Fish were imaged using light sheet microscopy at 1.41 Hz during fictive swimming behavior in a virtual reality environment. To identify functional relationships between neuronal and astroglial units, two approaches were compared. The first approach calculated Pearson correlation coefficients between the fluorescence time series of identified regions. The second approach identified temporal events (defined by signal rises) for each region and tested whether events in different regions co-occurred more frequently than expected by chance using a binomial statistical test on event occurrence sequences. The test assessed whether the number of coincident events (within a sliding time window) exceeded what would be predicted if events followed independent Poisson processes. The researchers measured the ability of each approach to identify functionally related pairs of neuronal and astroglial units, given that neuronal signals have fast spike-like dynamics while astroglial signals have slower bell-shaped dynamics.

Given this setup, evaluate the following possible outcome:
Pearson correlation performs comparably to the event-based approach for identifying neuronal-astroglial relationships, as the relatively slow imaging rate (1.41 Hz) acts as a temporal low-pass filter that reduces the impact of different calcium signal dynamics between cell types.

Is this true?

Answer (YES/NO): NO